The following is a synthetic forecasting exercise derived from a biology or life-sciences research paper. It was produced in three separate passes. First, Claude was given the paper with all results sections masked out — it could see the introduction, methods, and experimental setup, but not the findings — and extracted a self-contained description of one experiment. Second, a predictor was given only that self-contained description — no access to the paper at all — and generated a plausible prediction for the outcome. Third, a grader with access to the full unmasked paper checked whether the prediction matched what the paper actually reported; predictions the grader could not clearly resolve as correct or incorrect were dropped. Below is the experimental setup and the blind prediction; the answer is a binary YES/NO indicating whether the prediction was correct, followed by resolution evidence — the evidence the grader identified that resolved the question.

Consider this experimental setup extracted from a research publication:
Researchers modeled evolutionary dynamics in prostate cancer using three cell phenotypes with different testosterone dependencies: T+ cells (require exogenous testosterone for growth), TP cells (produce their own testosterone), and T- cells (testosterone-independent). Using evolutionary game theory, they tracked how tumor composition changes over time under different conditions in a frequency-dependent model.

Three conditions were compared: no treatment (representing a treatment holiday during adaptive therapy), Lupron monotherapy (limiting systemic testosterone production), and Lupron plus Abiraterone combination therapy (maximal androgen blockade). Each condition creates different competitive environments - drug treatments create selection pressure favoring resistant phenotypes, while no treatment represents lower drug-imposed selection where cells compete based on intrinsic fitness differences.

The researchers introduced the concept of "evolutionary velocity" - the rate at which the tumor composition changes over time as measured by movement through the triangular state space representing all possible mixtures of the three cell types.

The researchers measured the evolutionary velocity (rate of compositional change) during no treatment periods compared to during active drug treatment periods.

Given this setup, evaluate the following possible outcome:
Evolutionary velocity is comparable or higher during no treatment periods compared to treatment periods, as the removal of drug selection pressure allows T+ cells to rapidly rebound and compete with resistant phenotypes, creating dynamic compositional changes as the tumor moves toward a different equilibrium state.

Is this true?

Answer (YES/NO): NO